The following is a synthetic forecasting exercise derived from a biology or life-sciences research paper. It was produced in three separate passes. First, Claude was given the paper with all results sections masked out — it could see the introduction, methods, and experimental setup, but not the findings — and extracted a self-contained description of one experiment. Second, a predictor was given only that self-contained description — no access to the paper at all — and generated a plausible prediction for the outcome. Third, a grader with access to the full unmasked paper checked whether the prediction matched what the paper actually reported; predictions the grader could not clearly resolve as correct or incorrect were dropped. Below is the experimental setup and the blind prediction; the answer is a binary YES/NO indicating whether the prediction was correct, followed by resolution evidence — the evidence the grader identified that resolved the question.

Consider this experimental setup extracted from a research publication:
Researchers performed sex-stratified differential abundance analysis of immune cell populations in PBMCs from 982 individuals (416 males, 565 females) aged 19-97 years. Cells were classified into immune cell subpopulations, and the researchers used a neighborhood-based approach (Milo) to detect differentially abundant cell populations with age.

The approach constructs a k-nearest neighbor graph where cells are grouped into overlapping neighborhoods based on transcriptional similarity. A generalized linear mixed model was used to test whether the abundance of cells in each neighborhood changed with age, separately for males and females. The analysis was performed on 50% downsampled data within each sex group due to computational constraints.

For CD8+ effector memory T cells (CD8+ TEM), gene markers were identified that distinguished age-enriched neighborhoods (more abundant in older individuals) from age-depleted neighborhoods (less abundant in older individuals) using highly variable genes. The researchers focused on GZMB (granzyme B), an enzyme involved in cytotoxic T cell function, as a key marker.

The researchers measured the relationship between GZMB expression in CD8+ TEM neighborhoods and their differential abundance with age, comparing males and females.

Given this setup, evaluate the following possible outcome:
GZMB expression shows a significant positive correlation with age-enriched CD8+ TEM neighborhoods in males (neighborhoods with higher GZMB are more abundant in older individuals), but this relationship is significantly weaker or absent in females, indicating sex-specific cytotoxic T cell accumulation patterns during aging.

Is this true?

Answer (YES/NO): NO